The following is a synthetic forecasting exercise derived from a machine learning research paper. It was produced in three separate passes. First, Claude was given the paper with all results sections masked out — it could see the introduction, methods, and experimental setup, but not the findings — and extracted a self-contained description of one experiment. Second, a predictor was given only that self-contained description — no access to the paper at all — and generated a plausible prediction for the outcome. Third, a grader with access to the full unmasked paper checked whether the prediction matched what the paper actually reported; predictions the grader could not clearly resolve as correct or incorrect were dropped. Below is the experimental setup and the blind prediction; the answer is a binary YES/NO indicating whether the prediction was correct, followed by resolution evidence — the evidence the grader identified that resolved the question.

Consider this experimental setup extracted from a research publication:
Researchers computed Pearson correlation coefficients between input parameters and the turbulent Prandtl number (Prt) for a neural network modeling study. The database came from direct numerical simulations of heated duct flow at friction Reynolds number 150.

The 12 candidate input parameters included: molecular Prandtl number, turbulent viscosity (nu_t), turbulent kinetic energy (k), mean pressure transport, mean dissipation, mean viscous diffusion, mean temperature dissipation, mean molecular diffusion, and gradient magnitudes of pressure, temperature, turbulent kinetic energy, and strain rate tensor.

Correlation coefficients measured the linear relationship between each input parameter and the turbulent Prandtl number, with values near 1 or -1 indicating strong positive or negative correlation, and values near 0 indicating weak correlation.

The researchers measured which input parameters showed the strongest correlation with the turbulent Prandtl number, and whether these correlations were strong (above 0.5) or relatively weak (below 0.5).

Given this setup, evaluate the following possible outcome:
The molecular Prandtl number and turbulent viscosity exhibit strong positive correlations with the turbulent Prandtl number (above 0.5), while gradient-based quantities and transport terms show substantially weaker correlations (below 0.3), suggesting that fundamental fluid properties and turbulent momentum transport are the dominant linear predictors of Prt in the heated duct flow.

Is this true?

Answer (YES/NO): NO